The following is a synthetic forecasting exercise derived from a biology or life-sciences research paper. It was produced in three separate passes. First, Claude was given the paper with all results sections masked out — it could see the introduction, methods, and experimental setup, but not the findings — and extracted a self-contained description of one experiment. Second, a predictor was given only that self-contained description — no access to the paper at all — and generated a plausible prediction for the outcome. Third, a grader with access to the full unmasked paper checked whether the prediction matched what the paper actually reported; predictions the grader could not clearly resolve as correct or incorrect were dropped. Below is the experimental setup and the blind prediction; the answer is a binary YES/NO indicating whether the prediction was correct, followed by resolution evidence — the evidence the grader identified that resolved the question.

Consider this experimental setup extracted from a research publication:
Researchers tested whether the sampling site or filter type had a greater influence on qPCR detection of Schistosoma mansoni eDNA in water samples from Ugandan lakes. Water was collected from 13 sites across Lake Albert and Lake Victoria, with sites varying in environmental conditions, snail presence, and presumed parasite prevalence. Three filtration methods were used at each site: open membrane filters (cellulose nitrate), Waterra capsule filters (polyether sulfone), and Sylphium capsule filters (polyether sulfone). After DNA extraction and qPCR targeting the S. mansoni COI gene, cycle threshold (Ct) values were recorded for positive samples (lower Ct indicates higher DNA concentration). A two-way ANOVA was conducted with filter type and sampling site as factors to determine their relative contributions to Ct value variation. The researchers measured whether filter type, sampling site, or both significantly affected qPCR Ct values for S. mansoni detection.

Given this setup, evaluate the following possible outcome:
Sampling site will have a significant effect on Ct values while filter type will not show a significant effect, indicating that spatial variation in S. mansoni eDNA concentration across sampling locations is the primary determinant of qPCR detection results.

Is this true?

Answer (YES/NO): NO